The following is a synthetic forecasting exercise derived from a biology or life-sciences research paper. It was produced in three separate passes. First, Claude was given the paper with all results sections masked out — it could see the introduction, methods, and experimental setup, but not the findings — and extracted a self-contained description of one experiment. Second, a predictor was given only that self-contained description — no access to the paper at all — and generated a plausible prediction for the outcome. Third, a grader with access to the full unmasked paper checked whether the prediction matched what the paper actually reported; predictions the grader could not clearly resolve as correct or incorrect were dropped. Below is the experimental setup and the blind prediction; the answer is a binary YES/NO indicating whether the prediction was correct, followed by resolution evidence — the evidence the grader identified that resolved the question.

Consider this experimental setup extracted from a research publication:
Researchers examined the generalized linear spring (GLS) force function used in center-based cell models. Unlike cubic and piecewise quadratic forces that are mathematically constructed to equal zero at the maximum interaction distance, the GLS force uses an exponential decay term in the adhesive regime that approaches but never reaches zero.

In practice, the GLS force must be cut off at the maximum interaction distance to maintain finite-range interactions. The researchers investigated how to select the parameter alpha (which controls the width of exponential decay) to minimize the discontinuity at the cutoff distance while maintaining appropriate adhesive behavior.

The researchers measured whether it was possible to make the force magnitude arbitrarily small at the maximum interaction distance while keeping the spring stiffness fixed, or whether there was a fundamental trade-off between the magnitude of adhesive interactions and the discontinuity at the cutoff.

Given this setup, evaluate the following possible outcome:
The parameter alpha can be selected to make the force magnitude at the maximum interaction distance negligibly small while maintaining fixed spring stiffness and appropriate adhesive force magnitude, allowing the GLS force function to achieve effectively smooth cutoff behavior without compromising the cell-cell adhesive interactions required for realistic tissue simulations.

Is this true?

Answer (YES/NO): NO